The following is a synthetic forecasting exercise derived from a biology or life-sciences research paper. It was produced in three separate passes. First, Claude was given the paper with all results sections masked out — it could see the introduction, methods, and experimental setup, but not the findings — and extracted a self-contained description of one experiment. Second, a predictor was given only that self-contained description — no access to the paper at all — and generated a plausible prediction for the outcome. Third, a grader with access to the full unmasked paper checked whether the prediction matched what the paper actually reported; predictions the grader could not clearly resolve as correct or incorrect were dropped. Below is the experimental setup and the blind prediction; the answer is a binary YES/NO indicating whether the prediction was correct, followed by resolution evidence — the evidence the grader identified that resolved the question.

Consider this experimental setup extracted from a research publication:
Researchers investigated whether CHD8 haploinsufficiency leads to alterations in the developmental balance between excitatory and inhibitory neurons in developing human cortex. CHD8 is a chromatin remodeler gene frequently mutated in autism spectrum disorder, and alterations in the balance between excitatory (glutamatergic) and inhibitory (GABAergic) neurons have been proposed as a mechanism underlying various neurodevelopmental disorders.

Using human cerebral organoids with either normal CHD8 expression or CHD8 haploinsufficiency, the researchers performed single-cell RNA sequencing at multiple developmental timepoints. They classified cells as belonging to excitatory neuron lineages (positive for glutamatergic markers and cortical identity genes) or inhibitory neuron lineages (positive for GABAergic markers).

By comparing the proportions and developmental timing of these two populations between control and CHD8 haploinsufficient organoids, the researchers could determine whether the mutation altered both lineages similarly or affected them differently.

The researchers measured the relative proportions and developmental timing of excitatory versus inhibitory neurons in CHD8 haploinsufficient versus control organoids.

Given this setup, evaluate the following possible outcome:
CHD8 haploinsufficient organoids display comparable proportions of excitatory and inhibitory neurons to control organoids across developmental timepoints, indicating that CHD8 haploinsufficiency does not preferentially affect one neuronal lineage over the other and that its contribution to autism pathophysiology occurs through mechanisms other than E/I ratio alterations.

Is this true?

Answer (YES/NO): NO